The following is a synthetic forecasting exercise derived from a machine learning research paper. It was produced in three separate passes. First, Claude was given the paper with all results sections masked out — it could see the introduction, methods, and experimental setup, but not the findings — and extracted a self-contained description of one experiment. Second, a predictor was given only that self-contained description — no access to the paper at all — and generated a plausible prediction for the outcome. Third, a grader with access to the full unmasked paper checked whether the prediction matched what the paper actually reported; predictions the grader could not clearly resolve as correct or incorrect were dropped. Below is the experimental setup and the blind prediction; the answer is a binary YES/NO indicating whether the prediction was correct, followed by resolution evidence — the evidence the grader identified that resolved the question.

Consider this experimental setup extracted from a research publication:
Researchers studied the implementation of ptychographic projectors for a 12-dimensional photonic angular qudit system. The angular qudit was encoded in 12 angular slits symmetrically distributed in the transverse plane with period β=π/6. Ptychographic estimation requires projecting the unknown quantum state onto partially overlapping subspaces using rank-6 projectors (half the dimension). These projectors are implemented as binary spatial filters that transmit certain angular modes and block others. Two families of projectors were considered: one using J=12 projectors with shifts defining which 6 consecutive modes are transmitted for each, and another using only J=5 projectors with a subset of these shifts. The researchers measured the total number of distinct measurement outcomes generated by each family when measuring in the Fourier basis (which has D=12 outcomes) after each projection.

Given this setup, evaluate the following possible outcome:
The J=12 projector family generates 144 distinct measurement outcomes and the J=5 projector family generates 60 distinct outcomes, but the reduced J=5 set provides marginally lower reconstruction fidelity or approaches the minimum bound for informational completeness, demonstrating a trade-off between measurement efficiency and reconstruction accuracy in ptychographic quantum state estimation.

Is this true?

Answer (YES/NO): NO